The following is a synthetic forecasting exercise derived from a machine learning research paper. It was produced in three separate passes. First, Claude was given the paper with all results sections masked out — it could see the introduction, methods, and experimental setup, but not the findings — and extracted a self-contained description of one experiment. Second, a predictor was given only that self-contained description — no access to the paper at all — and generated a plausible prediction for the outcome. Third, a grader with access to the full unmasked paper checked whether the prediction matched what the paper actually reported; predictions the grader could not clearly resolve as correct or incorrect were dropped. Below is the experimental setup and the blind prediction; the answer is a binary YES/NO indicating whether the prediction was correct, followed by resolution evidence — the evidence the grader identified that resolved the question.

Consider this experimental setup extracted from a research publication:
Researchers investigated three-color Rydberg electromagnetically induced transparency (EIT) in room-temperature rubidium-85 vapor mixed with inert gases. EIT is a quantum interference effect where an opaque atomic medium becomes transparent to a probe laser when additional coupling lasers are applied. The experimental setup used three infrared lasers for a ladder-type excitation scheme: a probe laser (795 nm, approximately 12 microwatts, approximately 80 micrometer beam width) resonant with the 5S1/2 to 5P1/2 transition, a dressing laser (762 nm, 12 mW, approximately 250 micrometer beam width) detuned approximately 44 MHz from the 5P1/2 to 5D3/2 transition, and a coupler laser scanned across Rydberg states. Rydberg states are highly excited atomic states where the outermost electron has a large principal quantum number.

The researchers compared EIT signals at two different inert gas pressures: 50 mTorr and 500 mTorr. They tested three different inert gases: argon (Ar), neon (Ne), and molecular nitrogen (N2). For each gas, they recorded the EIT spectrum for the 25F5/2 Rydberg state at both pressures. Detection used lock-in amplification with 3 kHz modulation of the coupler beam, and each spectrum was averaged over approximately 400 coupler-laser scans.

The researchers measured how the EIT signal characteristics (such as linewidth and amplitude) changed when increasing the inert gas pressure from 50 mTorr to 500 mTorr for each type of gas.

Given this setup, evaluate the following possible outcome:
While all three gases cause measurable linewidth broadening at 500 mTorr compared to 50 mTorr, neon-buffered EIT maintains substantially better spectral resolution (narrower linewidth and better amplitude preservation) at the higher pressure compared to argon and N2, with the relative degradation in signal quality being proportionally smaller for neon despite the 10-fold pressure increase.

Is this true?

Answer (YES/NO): NO